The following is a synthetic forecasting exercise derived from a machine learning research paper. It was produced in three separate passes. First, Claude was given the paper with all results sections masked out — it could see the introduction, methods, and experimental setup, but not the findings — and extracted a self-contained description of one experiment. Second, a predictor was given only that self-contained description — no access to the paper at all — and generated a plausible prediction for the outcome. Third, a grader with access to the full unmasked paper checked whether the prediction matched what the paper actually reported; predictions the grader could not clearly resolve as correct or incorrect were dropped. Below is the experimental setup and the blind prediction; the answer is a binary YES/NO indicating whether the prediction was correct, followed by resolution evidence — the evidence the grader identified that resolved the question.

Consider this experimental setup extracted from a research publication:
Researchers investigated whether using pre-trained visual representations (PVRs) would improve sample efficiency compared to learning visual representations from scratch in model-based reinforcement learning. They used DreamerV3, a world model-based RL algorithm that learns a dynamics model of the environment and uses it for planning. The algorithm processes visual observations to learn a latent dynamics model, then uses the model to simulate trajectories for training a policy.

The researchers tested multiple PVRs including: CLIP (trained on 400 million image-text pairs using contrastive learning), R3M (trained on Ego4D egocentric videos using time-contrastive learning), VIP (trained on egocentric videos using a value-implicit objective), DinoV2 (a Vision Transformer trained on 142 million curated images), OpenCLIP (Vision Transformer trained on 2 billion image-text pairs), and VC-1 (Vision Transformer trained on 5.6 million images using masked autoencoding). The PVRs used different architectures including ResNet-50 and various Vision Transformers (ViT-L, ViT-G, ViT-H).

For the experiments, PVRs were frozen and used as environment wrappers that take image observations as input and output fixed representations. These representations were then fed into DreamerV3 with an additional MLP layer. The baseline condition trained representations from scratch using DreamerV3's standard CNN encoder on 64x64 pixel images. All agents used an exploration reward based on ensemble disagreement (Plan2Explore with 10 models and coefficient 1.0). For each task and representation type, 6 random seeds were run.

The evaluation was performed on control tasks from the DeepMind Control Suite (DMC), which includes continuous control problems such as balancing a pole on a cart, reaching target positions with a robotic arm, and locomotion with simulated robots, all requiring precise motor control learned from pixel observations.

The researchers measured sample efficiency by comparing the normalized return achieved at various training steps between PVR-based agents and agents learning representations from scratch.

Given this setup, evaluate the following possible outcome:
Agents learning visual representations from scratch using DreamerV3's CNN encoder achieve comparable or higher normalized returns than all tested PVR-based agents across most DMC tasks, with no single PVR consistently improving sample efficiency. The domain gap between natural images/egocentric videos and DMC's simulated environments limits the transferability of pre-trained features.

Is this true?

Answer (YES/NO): YES